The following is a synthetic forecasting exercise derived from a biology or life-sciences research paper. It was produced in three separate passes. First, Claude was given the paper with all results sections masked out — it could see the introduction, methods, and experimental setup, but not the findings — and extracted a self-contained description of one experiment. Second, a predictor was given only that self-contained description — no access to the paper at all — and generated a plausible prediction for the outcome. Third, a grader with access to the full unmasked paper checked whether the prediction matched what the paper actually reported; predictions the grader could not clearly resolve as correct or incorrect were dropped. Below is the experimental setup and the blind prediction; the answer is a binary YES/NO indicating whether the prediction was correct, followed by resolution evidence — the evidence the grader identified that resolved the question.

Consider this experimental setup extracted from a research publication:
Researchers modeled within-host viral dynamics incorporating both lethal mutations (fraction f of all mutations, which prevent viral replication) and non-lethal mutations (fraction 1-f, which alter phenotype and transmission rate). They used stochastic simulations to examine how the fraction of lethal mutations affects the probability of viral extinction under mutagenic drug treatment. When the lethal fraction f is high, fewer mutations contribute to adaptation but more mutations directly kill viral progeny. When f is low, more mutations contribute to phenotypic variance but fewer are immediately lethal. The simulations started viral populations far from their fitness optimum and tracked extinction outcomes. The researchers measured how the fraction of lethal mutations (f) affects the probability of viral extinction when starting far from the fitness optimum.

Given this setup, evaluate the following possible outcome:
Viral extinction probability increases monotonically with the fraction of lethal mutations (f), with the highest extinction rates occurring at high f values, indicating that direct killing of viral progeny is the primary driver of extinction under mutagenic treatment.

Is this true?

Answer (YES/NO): NO